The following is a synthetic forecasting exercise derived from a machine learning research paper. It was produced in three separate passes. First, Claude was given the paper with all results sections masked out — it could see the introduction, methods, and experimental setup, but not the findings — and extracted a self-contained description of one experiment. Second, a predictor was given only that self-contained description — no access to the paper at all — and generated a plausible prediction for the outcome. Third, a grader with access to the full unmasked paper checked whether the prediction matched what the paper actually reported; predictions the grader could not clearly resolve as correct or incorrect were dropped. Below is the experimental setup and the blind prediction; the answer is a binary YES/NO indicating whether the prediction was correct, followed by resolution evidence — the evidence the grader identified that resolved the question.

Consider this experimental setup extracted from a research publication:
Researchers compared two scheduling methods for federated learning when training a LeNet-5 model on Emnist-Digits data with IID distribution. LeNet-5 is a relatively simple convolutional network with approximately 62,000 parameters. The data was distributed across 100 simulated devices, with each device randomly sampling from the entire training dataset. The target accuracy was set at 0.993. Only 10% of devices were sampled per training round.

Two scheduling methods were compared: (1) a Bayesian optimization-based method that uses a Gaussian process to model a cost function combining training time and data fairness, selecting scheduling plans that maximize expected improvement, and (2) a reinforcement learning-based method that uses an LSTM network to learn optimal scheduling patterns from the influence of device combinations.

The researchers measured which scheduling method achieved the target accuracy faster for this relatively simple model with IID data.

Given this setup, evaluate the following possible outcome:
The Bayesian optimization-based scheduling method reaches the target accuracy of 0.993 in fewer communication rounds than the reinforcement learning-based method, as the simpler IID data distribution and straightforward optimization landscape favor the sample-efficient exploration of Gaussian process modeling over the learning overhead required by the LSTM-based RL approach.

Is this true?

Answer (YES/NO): NO